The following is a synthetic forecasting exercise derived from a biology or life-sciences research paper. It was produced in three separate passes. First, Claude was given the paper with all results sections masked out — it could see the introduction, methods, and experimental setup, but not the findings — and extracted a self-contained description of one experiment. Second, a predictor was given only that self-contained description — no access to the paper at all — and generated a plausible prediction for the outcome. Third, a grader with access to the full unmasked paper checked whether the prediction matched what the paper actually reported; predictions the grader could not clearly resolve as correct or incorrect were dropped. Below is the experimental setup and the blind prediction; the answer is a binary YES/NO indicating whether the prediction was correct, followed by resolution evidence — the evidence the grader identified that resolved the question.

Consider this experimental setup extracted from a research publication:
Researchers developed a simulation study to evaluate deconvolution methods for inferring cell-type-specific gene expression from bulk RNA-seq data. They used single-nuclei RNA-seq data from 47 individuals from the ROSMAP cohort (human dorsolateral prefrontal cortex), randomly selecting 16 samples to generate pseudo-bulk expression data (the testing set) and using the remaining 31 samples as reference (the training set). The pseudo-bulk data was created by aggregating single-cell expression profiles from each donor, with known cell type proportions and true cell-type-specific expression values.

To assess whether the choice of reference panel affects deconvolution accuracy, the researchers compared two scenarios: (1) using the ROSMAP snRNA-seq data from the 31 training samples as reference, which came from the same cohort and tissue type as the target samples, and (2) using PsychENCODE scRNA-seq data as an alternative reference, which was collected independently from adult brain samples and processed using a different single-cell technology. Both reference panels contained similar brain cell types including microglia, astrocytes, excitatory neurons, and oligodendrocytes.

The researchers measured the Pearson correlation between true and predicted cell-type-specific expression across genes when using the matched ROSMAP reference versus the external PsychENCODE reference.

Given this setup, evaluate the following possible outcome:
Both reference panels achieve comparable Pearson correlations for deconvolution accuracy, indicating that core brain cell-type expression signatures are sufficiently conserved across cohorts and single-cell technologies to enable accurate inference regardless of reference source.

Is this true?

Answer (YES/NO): YES